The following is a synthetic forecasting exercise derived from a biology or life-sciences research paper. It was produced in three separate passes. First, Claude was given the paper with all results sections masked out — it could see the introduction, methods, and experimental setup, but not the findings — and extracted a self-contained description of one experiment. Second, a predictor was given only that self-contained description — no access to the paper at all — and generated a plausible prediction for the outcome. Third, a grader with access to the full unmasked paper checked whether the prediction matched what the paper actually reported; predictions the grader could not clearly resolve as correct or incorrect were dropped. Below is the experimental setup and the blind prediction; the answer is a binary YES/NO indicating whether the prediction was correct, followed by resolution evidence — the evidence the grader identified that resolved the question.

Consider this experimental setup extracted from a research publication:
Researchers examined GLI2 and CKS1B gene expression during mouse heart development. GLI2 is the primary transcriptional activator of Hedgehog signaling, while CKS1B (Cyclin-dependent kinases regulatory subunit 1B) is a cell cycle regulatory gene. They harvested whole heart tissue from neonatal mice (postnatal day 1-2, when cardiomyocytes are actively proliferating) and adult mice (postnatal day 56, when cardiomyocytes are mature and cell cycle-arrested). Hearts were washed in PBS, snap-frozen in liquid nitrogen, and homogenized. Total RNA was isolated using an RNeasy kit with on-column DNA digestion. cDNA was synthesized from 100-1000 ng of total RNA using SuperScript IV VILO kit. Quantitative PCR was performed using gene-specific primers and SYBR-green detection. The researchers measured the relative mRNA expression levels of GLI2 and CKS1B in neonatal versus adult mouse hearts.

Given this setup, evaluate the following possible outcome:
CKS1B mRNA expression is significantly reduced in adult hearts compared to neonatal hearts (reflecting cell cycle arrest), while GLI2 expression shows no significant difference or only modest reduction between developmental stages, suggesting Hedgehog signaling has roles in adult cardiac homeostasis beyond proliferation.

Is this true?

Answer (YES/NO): NO